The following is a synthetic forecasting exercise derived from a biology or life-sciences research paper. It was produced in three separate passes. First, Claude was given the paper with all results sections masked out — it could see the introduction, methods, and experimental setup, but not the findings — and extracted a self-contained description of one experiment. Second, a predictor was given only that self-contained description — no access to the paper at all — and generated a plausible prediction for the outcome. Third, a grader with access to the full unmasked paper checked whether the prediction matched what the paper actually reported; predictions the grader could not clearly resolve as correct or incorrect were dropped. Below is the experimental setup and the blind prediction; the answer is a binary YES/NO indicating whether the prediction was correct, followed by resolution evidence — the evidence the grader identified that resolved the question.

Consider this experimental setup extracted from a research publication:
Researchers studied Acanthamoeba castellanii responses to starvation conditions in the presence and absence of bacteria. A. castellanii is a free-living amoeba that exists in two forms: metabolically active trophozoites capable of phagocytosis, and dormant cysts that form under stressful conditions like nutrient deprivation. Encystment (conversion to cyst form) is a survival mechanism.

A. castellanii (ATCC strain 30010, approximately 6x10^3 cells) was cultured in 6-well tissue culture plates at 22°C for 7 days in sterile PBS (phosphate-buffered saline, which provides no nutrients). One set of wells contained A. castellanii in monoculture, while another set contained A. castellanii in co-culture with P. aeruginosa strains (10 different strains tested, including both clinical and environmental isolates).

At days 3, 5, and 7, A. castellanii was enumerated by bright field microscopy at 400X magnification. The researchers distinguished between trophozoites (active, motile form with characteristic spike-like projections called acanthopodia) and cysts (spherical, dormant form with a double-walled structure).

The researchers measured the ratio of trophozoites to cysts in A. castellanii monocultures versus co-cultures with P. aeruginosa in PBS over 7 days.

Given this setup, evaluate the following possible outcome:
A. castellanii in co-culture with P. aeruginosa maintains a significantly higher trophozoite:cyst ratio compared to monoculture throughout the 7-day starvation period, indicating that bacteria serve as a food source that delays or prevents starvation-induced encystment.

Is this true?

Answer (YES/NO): YES